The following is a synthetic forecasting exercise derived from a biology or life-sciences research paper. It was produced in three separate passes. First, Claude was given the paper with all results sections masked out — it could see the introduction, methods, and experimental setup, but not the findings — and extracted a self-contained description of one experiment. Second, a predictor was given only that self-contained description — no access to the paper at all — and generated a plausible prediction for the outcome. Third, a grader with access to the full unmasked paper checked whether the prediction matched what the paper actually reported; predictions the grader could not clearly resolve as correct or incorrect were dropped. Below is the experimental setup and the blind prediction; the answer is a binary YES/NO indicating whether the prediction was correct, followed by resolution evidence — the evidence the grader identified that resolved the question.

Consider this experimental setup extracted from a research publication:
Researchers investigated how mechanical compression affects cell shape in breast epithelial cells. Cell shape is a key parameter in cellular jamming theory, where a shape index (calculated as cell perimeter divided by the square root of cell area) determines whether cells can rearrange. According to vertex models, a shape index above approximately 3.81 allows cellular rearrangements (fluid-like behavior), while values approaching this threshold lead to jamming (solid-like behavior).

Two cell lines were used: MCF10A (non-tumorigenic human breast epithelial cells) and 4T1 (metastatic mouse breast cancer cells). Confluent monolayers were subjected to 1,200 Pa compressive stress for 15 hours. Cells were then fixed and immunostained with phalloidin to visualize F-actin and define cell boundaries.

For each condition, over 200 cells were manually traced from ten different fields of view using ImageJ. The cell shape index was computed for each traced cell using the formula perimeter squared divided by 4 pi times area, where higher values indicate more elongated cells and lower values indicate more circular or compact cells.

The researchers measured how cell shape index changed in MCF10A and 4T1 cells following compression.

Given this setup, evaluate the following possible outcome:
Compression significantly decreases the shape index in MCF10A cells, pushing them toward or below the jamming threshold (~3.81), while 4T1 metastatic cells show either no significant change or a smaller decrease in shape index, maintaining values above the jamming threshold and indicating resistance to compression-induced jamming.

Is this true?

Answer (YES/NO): NO